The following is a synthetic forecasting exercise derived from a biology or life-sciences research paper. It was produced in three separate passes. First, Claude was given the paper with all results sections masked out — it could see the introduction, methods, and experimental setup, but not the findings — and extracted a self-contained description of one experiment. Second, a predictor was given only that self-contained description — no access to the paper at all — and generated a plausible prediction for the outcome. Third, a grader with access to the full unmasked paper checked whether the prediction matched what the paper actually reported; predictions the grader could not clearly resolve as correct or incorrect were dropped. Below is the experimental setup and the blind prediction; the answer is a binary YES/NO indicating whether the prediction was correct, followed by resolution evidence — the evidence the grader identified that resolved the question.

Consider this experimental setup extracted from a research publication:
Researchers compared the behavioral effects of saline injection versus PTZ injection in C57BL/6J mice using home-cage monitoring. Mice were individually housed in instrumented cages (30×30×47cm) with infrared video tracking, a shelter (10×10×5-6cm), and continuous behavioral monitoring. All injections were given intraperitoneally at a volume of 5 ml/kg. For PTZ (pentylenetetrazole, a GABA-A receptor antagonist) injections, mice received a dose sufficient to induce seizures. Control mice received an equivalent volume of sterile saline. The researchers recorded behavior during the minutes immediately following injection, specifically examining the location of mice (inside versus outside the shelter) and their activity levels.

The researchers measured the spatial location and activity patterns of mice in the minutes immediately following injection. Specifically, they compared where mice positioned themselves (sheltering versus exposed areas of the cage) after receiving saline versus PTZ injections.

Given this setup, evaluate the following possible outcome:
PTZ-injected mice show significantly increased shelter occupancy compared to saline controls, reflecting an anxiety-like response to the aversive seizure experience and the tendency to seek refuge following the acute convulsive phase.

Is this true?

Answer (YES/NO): NO